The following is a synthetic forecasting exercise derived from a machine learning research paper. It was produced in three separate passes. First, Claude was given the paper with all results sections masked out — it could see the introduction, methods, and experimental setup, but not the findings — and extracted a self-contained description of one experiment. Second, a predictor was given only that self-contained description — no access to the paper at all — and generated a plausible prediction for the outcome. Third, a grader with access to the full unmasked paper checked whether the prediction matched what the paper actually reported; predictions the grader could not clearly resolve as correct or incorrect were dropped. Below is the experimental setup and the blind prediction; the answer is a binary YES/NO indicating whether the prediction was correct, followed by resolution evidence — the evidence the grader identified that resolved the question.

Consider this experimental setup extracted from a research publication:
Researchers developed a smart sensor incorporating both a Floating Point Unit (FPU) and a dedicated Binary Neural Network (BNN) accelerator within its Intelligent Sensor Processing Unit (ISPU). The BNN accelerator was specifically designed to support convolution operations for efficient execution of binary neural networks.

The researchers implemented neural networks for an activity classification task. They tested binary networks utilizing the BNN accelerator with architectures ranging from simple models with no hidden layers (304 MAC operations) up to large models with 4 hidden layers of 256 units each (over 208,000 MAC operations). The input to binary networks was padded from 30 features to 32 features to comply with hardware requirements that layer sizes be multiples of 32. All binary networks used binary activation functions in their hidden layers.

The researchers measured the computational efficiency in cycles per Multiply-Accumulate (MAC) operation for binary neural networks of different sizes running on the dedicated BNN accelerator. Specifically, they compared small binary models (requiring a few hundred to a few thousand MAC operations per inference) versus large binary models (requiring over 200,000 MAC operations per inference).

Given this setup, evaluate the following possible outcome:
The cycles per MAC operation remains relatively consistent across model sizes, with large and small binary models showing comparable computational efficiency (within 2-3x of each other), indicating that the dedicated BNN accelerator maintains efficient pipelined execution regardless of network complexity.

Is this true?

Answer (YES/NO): NO